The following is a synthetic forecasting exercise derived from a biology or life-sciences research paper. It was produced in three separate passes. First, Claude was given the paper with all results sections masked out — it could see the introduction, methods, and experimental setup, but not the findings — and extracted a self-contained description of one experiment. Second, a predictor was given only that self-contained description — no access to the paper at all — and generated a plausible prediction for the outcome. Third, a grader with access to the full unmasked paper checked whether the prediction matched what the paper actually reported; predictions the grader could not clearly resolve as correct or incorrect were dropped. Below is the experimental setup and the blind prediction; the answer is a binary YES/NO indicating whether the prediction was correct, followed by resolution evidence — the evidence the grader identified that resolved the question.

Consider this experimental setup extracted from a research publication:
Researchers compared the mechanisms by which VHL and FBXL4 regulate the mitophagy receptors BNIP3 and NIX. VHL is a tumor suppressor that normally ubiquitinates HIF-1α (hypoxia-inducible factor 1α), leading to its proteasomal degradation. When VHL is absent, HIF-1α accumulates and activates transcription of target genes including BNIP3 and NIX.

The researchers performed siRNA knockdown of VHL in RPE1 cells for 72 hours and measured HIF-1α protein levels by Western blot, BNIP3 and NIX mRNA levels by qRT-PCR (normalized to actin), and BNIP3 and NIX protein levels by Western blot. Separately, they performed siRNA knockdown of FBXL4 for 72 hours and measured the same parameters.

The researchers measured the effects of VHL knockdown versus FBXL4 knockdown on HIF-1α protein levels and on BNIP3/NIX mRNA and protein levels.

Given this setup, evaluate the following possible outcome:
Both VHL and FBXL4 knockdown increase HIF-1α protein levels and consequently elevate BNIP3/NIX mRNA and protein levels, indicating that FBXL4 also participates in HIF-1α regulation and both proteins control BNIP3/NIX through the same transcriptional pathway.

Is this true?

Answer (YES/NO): NO